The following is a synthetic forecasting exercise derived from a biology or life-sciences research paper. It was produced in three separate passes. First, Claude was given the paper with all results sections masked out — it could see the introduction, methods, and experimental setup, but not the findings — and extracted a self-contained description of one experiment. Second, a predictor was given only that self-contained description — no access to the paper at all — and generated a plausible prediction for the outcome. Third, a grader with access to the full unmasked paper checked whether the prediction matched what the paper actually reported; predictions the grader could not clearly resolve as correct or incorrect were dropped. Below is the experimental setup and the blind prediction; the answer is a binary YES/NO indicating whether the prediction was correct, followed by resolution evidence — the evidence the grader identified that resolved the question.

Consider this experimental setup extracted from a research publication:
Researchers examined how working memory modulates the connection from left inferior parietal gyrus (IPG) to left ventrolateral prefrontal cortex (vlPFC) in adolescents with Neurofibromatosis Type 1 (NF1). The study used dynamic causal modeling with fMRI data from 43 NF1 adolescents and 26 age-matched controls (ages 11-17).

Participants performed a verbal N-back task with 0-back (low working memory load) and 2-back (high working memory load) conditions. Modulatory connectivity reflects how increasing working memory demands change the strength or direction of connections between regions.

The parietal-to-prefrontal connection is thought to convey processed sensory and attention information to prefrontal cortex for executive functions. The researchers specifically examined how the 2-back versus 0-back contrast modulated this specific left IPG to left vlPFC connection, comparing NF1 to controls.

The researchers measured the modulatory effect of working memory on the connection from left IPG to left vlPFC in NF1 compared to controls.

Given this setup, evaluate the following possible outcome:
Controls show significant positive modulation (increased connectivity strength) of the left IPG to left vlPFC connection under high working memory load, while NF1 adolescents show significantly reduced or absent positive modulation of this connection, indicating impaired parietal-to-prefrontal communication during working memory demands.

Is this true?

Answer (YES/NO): NO